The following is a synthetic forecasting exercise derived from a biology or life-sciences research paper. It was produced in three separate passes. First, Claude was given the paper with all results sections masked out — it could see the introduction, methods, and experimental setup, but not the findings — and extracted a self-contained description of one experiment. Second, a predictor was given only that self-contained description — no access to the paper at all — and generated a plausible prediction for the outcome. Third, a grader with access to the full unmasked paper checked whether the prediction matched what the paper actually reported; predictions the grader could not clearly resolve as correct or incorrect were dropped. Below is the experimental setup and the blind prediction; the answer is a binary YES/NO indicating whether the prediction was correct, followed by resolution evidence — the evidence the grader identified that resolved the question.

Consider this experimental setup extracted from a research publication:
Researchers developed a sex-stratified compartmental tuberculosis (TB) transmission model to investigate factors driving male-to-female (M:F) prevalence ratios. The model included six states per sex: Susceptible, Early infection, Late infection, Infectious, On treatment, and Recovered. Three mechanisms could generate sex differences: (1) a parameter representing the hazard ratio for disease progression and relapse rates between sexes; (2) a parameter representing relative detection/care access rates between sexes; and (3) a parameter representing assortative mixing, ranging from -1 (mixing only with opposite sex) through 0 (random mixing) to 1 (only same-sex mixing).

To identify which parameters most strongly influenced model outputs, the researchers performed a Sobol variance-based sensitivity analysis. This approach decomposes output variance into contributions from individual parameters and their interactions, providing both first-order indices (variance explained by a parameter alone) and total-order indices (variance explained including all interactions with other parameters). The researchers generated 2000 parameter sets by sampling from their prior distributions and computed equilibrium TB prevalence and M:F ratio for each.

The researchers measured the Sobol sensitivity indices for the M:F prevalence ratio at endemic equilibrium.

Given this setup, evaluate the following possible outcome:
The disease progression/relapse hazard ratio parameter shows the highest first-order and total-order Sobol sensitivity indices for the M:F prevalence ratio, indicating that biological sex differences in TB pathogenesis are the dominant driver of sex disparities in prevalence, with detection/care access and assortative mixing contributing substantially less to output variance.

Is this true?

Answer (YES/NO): YES